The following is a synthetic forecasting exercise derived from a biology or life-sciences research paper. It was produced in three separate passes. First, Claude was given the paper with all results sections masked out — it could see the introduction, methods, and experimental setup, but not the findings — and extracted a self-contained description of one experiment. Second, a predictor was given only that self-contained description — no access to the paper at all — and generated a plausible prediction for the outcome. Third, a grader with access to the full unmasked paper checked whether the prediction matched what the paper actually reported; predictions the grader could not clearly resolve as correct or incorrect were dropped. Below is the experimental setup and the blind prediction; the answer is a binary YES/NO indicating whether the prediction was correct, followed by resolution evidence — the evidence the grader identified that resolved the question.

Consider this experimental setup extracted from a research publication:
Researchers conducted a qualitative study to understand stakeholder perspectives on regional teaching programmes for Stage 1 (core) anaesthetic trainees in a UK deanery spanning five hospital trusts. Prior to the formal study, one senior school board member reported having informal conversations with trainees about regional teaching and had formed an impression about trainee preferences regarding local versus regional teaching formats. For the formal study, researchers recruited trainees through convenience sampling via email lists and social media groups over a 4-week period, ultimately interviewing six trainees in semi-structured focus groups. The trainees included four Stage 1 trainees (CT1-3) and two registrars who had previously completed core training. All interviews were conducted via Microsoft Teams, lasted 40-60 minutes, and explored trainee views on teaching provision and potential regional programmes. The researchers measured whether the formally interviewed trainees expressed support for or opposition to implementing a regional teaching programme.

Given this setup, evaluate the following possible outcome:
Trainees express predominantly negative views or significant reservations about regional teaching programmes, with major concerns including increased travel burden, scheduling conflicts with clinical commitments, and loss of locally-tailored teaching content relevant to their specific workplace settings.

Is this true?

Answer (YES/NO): NO